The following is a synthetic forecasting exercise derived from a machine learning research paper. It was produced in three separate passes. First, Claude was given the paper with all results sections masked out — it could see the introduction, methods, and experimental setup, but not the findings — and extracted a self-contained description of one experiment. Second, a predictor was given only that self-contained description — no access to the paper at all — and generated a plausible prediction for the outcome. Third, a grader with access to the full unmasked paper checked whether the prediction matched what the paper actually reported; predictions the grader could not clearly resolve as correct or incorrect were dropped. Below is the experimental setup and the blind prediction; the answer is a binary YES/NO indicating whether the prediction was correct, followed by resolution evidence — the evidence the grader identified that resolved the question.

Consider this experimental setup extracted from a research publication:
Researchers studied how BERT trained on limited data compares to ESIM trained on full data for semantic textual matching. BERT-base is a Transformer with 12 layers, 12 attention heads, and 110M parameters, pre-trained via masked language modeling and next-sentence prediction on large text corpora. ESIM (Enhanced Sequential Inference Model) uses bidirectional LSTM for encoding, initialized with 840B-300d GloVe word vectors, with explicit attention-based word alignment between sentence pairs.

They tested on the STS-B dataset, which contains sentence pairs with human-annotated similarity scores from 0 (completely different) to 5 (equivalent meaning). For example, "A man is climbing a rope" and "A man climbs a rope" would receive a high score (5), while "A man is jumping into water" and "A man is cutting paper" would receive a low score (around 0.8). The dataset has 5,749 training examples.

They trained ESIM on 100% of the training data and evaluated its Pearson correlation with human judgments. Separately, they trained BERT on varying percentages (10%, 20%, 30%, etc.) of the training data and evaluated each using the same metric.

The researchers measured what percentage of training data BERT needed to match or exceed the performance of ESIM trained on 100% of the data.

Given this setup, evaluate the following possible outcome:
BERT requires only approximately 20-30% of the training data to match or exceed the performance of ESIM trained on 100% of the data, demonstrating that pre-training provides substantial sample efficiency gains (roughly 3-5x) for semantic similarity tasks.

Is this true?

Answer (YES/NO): NO